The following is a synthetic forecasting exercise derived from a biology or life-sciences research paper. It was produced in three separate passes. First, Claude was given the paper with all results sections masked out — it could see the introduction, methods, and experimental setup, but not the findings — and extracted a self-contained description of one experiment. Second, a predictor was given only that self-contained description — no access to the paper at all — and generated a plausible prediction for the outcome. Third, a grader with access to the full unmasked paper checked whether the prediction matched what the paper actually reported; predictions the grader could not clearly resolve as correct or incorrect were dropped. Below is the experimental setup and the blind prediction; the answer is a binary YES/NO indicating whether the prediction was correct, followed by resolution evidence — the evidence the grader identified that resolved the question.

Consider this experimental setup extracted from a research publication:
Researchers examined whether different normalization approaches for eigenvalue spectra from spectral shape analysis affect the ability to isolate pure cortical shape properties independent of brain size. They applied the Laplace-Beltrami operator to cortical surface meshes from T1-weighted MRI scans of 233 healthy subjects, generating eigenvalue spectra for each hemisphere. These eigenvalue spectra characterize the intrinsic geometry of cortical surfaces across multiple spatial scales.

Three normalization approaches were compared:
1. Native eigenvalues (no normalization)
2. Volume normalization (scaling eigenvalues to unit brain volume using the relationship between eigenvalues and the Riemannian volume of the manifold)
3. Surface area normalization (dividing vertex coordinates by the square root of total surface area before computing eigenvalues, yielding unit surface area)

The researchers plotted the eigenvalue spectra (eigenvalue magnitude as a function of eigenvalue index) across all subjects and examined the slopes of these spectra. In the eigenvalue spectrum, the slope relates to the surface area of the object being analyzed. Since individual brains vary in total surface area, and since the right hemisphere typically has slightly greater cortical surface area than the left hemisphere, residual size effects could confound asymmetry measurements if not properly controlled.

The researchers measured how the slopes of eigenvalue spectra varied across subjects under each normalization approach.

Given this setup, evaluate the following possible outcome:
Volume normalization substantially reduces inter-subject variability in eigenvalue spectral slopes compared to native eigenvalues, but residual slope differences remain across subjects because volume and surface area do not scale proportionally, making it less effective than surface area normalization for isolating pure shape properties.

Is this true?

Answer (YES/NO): NO